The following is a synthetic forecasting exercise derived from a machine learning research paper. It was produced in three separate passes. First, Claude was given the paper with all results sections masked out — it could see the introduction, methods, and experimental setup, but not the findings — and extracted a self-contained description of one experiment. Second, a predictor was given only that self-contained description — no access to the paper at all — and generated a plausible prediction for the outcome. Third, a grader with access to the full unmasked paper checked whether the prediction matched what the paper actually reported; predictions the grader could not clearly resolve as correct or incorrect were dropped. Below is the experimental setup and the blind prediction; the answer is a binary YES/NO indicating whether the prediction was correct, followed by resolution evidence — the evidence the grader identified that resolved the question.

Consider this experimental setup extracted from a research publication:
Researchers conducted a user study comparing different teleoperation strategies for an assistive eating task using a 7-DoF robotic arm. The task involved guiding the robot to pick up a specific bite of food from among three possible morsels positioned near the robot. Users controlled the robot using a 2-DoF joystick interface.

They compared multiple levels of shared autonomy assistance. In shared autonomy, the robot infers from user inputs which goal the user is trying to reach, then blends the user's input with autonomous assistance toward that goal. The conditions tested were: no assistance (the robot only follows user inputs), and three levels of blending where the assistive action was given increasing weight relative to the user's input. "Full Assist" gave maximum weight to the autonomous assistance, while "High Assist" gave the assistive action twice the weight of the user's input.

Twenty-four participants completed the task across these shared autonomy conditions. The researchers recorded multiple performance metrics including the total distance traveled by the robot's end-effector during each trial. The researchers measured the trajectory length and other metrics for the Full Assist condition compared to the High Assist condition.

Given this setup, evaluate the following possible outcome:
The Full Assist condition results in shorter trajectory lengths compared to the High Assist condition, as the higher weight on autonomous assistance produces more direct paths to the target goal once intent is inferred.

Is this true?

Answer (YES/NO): NO